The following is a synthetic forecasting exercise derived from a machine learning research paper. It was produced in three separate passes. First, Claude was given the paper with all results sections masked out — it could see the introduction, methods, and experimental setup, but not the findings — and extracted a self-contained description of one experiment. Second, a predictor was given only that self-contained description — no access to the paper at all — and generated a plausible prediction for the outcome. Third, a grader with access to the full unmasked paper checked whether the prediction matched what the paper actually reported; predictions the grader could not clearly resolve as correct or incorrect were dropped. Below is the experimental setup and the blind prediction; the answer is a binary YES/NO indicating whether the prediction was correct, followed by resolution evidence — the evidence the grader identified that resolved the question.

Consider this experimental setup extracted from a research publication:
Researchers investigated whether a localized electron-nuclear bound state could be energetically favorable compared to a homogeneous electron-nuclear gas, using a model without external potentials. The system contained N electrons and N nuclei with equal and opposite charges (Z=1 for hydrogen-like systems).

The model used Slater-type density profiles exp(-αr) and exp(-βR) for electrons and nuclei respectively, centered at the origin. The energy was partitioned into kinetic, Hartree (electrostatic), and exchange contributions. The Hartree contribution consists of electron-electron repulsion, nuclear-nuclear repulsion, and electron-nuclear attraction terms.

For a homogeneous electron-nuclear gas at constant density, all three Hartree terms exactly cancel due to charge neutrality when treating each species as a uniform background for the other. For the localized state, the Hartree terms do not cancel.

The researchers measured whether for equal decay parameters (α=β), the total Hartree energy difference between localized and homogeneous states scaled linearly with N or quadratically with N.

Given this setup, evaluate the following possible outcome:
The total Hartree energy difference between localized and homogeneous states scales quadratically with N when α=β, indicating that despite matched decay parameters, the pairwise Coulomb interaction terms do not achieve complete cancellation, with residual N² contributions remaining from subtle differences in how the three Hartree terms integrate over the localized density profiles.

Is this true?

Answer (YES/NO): NO